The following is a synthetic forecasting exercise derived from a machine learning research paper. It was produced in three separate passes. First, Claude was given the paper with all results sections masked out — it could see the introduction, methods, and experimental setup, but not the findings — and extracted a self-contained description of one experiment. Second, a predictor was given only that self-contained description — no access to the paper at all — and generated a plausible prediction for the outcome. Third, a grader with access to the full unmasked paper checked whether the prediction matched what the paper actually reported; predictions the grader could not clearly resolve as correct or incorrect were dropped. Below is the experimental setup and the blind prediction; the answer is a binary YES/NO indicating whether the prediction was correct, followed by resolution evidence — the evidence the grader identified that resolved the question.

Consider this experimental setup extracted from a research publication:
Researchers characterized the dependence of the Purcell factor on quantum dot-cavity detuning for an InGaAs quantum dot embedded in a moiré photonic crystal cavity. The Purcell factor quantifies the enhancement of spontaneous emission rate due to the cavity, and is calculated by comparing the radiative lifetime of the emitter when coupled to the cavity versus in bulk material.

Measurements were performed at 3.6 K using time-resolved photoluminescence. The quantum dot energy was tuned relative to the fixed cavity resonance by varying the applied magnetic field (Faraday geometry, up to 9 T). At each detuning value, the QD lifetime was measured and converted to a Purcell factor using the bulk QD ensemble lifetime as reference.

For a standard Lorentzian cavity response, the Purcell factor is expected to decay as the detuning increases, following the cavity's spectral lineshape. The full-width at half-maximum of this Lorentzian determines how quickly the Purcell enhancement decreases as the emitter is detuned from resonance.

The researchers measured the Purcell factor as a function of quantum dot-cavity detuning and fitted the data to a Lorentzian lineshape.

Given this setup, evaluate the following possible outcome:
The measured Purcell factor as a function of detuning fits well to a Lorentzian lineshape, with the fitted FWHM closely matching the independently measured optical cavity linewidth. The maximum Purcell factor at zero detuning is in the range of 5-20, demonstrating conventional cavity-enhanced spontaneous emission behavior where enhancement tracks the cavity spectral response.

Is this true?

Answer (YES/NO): NO